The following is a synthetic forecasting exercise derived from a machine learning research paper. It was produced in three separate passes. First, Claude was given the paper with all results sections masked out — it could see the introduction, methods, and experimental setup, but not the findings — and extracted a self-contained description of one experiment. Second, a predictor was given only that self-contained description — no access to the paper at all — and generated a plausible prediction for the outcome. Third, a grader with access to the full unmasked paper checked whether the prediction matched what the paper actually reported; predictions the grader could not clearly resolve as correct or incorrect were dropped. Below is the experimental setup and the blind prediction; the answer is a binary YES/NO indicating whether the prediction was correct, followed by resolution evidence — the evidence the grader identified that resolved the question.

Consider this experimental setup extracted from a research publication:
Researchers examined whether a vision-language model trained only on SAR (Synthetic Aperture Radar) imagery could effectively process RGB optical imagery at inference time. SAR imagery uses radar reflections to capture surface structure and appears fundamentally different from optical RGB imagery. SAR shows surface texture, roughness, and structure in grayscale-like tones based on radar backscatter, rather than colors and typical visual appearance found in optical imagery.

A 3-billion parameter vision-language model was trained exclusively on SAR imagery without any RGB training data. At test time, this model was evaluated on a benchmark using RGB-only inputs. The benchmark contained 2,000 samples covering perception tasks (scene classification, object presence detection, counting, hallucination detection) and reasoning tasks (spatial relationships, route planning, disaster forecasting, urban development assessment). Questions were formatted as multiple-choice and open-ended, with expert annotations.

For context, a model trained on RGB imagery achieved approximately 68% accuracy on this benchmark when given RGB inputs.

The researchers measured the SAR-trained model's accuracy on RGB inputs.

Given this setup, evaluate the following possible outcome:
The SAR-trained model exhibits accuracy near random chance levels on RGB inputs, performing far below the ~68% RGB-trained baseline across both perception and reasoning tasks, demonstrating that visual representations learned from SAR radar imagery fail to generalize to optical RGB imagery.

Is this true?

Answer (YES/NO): NO